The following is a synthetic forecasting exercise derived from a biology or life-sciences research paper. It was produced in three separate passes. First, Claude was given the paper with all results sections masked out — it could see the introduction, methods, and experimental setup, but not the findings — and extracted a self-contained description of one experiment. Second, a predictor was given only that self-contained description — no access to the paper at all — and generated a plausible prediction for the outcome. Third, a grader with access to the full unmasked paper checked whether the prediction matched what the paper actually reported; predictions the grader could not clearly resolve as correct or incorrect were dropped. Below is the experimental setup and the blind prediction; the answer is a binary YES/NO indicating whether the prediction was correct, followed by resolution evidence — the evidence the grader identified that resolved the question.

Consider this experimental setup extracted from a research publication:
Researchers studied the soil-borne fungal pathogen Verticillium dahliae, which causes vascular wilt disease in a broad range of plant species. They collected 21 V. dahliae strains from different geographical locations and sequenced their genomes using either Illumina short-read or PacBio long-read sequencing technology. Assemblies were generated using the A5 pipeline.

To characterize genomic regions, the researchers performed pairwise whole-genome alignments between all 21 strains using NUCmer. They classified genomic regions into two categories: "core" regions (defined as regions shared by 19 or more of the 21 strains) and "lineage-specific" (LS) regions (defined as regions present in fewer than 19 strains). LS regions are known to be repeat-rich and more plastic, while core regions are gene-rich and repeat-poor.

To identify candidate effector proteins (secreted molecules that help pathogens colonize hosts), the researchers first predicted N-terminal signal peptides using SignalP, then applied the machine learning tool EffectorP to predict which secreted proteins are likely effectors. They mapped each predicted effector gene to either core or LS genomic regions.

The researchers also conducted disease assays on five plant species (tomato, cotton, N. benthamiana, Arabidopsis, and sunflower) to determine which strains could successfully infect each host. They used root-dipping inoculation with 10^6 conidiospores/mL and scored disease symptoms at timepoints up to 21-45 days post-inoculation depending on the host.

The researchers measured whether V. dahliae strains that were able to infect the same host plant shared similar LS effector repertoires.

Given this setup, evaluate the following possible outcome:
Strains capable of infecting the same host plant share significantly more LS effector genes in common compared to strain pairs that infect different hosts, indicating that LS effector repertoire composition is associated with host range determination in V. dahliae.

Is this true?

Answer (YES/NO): NO